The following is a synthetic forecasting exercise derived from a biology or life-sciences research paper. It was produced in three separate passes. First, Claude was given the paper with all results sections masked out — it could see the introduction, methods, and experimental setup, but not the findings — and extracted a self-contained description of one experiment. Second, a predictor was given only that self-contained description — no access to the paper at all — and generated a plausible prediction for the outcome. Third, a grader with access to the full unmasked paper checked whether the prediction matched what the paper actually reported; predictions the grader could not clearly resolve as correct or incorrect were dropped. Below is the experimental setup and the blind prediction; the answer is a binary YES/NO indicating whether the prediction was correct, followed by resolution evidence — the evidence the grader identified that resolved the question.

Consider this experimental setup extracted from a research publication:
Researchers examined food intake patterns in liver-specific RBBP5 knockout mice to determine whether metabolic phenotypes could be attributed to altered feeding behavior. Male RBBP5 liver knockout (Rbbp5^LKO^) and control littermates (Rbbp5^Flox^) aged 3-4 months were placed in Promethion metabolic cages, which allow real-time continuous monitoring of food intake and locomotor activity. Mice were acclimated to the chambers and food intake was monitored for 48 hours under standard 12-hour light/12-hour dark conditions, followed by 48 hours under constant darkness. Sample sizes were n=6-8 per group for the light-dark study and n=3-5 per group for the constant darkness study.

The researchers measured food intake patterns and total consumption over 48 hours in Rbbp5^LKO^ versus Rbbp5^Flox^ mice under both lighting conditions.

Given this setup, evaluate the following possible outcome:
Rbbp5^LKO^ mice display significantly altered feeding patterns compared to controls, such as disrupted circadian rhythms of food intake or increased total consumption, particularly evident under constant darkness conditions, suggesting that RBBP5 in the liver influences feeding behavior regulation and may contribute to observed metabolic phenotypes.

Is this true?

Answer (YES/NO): NO